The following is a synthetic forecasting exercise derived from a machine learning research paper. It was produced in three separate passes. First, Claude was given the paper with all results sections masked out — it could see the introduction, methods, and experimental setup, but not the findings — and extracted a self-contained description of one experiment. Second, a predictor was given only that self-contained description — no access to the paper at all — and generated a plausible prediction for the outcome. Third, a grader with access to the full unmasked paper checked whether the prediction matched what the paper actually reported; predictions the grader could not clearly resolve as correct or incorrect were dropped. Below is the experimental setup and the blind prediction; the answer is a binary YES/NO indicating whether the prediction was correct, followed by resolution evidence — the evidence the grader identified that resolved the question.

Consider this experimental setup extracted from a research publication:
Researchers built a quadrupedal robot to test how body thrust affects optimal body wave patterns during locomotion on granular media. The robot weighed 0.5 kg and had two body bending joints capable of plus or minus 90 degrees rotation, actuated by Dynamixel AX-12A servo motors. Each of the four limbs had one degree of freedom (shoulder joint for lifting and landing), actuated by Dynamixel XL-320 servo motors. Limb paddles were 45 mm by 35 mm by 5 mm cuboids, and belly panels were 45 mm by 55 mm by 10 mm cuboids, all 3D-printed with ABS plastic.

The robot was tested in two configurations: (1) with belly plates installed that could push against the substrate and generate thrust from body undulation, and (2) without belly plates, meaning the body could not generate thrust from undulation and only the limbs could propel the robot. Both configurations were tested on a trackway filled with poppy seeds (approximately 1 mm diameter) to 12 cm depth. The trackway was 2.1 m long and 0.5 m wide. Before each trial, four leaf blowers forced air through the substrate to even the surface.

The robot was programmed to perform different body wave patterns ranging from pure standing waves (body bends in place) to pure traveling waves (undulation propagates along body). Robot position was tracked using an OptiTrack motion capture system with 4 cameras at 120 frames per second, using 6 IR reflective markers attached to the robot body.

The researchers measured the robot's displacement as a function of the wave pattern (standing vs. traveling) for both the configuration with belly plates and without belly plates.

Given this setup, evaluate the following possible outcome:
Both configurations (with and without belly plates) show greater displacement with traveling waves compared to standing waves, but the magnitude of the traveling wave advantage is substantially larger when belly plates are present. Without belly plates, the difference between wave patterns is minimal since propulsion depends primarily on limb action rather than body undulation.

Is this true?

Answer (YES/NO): NO